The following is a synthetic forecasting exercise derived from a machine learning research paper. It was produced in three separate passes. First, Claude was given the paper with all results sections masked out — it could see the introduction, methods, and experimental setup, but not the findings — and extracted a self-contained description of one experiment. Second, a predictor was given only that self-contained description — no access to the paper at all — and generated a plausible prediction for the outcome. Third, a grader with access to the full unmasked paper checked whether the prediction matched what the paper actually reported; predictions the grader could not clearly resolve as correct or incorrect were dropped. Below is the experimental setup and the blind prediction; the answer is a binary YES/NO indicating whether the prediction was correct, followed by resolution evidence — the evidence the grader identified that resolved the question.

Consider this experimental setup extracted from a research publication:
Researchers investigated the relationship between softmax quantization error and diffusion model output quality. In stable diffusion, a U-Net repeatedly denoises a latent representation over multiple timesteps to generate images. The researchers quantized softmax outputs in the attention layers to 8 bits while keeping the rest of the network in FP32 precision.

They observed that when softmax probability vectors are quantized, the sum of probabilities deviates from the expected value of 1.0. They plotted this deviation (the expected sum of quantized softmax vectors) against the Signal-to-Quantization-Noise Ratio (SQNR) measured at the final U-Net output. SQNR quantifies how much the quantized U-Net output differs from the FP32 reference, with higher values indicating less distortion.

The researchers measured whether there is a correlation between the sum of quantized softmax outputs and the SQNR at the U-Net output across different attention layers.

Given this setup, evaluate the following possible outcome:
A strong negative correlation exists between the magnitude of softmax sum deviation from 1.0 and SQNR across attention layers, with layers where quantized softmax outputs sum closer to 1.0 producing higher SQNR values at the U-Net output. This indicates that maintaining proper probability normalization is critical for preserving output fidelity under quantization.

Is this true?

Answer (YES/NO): YES